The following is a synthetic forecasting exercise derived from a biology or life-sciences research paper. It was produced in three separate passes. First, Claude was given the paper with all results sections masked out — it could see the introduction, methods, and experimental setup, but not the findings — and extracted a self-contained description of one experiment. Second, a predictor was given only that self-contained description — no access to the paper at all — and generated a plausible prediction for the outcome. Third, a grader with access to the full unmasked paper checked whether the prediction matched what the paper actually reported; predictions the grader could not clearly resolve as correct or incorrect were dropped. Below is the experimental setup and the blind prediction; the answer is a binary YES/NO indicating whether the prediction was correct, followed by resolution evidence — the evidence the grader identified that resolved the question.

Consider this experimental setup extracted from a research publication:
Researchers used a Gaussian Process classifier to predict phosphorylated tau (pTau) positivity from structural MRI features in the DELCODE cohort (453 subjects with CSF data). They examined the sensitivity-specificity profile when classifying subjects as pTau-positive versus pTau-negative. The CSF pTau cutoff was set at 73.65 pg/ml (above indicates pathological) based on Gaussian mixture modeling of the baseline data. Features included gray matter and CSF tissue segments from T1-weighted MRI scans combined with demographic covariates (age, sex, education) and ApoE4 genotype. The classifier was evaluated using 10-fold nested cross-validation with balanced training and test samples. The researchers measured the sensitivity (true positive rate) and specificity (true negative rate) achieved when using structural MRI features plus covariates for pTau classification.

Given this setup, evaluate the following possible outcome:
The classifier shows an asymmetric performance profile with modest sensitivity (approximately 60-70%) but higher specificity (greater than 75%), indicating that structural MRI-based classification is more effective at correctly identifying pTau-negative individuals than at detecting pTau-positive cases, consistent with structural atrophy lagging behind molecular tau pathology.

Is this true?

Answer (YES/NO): NO